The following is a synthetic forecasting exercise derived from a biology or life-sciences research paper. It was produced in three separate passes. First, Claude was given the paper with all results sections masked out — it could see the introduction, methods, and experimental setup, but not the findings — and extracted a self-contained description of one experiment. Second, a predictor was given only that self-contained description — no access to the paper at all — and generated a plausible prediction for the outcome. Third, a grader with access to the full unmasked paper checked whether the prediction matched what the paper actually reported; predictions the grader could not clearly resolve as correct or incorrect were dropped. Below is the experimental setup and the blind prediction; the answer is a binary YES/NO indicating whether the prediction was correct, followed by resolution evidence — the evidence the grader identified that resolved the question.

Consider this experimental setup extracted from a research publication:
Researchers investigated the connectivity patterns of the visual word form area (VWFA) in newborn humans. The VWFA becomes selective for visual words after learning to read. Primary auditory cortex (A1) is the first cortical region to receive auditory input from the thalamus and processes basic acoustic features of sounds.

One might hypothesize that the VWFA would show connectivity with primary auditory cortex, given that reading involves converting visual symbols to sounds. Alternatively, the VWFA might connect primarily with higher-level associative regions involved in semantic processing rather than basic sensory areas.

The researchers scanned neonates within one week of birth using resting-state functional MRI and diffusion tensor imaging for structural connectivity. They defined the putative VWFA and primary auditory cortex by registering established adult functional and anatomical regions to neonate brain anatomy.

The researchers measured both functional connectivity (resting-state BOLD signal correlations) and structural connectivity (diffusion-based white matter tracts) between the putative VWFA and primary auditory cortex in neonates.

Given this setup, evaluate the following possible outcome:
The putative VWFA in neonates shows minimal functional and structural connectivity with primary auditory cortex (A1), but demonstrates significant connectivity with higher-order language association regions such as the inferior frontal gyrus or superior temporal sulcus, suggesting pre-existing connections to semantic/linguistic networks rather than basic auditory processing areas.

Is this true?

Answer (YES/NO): YES